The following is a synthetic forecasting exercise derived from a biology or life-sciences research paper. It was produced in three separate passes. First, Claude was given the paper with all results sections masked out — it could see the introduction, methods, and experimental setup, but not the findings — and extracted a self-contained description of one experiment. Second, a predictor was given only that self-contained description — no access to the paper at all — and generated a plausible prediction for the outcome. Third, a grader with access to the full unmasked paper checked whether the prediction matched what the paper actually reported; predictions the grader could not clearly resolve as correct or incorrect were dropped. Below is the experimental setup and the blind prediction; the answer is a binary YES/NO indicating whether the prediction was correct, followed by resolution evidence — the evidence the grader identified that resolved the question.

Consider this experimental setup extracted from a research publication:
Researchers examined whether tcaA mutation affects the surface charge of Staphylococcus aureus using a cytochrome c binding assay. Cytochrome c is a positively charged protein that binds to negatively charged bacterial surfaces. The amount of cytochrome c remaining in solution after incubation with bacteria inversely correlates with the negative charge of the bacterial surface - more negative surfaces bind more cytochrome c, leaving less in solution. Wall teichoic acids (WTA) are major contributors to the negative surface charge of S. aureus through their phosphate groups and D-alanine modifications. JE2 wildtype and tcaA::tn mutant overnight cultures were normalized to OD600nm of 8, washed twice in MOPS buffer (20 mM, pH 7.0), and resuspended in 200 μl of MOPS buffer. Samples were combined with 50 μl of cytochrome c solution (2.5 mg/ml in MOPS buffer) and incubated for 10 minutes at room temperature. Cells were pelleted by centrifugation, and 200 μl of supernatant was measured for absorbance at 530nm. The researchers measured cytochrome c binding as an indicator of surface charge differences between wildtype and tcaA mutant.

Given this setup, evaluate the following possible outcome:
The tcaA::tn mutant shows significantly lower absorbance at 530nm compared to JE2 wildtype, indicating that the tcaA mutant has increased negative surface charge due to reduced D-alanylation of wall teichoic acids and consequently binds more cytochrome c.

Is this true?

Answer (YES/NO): NO